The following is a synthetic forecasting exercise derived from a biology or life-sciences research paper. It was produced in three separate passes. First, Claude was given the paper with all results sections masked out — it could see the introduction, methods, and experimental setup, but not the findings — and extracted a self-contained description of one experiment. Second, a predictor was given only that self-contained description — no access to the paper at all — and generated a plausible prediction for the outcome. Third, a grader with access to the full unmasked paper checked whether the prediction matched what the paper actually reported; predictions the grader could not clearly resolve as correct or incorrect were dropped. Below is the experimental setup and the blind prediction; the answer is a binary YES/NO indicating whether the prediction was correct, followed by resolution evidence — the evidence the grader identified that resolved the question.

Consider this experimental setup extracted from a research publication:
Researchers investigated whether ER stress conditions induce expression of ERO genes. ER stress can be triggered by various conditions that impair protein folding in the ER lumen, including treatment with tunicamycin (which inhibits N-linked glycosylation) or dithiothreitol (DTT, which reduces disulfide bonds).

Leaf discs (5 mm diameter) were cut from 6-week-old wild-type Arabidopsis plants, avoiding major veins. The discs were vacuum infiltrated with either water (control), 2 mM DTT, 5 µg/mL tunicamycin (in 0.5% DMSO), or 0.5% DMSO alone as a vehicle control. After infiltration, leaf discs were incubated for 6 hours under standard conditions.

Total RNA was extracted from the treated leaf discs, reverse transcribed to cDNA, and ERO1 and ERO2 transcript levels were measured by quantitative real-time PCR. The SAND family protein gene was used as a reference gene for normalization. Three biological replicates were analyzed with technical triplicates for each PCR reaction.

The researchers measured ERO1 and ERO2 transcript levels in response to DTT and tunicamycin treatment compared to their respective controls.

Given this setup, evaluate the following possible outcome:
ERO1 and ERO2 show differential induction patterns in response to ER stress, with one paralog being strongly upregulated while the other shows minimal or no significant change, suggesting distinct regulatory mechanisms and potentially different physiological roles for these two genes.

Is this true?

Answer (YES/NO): YES